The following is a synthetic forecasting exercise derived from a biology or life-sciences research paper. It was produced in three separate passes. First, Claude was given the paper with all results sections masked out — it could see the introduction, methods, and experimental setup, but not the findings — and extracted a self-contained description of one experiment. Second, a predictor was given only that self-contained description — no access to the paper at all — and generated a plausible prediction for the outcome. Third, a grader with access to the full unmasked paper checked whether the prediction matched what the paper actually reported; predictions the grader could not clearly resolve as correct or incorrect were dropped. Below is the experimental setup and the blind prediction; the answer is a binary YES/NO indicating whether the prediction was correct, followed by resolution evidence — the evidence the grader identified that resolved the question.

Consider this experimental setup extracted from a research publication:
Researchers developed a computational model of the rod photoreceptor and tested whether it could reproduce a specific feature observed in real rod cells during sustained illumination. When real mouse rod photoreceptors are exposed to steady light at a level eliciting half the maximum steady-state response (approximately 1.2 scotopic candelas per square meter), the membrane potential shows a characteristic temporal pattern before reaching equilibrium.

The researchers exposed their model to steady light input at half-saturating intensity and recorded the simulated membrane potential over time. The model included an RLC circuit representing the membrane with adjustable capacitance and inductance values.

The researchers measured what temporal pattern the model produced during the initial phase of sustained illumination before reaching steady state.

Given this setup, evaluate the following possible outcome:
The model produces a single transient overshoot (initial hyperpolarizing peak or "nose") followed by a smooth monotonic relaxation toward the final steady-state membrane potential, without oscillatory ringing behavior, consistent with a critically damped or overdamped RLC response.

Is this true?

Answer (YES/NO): YES